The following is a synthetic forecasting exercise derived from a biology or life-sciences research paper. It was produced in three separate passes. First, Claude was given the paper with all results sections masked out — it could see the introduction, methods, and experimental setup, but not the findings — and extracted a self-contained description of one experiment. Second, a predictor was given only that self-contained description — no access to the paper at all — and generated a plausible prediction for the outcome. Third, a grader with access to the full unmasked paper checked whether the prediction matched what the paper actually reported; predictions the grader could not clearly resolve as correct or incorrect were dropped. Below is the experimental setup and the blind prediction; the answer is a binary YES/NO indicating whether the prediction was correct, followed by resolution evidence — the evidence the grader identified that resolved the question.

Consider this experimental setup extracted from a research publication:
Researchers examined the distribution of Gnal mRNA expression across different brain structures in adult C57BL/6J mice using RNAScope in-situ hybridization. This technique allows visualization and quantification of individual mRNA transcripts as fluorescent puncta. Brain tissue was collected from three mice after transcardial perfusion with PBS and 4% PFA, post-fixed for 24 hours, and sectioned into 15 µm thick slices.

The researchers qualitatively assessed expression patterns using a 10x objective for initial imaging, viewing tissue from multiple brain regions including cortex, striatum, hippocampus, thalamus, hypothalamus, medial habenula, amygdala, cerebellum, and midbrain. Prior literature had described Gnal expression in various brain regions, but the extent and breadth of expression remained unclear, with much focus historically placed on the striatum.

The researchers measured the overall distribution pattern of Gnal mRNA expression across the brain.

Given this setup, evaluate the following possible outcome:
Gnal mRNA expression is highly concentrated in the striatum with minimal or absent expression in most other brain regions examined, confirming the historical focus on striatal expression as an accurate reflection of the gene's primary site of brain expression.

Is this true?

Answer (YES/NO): NO